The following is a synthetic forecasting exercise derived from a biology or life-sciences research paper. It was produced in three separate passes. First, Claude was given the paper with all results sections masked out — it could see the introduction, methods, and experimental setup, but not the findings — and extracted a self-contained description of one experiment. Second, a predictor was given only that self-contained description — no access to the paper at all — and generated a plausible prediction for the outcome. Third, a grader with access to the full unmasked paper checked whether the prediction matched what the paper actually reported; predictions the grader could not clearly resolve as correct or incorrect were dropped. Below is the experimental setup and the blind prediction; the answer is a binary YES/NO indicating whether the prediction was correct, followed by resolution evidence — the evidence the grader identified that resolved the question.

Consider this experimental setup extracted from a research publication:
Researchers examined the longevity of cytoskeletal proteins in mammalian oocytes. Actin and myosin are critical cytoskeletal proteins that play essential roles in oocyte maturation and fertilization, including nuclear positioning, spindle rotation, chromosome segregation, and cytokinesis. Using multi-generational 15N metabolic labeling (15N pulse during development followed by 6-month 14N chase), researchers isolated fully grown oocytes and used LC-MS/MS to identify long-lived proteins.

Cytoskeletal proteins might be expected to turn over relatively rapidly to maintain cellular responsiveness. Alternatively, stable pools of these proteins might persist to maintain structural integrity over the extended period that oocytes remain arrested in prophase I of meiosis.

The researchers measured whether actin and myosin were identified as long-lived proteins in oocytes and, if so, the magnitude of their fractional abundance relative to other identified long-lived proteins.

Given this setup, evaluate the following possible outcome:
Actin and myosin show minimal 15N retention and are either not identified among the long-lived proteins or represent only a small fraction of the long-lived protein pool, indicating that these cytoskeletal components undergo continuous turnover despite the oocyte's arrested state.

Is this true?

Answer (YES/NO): NO